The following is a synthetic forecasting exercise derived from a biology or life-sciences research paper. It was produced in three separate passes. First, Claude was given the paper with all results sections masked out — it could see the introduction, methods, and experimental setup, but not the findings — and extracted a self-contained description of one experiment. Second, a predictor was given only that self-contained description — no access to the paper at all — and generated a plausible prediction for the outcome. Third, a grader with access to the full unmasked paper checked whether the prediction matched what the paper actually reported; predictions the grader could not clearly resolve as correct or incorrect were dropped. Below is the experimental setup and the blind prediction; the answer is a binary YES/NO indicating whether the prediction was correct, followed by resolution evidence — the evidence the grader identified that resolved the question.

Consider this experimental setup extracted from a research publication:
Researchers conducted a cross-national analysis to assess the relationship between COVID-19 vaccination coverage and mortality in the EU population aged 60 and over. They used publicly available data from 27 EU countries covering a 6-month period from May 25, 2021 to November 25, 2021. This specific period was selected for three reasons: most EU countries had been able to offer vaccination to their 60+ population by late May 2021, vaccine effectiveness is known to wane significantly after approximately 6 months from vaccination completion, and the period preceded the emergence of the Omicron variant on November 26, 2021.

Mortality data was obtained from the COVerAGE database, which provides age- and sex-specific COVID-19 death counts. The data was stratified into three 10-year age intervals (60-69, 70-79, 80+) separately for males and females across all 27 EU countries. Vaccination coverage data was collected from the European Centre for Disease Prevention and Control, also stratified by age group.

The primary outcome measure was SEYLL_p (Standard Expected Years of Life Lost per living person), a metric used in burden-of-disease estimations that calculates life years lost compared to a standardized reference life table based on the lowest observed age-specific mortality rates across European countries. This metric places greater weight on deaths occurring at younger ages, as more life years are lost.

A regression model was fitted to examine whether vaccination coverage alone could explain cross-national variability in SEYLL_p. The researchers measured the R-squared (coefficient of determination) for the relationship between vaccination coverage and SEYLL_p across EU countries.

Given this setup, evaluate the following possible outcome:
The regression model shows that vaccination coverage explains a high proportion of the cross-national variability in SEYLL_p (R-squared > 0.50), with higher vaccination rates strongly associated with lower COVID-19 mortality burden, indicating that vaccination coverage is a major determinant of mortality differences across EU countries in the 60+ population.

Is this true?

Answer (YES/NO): YES